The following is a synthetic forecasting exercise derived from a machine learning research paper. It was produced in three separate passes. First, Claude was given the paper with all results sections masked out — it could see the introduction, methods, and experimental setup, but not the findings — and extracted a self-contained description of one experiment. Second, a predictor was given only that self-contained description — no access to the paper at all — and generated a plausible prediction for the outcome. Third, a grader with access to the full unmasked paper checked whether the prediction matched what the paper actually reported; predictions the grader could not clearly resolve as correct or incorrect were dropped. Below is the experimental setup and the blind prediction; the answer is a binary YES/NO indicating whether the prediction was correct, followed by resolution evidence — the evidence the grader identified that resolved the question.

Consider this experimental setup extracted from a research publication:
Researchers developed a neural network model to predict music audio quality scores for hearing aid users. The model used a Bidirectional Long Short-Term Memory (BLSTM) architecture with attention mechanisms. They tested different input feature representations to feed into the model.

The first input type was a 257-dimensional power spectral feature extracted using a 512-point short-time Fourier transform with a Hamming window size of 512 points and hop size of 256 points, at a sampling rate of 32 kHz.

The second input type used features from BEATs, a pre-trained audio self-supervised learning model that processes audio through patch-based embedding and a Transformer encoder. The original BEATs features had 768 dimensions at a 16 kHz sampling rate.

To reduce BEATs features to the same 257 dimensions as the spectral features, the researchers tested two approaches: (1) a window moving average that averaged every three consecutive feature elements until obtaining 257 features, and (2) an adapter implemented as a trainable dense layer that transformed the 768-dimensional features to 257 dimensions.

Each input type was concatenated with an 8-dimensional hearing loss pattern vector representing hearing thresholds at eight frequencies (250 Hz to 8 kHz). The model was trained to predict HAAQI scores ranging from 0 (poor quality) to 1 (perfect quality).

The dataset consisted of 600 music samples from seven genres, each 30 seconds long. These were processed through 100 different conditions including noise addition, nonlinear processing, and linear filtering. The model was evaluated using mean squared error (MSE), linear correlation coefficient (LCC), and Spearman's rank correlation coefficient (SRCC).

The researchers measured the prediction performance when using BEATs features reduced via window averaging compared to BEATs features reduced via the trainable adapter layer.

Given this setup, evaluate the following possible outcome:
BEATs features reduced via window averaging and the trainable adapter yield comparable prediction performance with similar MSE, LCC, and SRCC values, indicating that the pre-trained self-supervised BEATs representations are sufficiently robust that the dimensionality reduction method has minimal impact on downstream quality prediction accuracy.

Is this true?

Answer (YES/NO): NO